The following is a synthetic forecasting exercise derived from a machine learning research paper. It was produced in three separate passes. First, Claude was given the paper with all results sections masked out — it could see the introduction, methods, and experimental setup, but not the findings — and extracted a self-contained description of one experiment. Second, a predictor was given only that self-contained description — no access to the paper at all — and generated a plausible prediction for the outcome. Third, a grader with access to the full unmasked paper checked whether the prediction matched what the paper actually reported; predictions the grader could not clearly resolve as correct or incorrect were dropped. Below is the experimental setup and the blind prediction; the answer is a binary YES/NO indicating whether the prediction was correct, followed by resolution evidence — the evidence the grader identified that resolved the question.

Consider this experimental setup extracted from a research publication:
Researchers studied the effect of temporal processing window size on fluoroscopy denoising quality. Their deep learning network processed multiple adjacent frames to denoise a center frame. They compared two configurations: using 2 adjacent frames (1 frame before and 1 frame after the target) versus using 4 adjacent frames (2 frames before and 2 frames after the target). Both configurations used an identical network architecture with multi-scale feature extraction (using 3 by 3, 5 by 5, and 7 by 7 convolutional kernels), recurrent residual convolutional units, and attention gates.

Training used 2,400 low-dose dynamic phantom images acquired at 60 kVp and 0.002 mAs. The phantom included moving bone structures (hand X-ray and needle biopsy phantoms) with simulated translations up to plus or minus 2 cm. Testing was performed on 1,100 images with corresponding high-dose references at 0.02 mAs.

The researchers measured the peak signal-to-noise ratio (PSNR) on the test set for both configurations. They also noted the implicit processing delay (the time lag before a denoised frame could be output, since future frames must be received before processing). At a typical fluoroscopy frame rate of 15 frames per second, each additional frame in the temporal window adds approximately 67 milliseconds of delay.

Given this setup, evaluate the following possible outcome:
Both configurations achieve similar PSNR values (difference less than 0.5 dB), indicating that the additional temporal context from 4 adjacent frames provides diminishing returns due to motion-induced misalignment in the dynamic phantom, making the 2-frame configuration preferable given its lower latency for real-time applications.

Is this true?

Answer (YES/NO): NO